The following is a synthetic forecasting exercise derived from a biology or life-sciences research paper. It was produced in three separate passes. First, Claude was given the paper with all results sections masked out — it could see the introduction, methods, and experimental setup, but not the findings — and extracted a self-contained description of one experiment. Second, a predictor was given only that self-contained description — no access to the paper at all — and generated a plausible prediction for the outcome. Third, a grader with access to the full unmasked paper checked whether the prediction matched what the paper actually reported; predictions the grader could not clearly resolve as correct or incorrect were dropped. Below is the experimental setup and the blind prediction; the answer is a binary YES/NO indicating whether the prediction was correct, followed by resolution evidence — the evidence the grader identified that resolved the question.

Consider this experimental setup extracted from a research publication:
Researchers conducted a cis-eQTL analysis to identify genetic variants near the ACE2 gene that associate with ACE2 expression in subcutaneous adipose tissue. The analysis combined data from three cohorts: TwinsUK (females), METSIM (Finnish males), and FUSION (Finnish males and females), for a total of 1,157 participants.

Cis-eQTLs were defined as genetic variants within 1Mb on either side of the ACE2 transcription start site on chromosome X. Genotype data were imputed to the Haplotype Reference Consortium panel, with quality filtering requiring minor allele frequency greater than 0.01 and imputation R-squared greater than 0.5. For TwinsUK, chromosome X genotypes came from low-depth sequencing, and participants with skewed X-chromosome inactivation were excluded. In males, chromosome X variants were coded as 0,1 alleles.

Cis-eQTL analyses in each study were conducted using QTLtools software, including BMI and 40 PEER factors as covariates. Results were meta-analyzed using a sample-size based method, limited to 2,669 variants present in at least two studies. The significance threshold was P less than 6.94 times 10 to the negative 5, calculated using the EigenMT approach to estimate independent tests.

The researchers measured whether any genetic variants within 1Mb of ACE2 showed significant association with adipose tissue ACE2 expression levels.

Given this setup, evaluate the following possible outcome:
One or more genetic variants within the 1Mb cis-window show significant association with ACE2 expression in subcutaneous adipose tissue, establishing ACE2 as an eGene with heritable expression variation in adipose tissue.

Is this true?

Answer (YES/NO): NO